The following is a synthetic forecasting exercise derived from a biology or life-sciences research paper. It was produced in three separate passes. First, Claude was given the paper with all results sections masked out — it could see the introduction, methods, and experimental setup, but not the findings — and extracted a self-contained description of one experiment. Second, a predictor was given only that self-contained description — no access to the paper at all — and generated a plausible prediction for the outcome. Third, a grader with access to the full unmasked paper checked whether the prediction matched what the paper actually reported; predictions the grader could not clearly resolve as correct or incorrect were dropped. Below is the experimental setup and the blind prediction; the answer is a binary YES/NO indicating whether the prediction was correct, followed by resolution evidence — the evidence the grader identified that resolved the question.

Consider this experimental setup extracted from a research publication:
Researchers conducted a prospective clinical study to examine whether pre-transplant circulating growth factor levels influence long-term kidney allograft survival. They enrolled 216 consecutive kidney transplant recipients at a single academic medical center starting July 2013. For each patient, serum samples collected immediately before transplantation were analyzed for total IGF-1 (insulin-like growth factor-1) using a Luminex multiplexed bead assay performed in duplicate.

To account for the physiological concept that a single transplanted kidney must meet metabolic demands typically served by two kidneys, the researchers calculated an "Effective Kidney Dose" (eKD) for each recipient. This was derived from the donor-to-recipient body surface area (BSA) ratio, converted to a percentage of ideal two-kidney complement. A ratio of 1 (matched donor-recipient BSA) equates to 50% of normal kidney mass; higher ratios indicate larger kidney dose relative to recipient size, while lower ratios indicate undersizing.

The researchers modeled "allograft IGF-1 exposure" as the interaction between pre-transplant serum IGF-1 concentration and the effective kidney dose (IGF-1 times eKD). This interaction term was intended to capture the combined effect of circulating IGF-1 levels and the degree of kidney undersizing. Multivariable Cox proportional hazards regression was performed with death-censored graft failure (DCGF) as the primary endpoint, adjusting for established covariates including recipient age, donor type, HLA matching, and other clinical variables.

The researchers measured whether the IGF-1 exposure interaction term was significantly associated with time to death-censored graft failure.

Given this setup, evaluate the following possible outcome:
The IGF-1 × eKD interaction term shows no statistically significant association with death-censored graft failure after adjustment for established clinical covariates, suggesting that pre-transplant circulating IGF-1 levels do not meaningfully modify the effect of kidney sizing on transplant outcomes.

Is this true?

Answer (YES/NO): NO